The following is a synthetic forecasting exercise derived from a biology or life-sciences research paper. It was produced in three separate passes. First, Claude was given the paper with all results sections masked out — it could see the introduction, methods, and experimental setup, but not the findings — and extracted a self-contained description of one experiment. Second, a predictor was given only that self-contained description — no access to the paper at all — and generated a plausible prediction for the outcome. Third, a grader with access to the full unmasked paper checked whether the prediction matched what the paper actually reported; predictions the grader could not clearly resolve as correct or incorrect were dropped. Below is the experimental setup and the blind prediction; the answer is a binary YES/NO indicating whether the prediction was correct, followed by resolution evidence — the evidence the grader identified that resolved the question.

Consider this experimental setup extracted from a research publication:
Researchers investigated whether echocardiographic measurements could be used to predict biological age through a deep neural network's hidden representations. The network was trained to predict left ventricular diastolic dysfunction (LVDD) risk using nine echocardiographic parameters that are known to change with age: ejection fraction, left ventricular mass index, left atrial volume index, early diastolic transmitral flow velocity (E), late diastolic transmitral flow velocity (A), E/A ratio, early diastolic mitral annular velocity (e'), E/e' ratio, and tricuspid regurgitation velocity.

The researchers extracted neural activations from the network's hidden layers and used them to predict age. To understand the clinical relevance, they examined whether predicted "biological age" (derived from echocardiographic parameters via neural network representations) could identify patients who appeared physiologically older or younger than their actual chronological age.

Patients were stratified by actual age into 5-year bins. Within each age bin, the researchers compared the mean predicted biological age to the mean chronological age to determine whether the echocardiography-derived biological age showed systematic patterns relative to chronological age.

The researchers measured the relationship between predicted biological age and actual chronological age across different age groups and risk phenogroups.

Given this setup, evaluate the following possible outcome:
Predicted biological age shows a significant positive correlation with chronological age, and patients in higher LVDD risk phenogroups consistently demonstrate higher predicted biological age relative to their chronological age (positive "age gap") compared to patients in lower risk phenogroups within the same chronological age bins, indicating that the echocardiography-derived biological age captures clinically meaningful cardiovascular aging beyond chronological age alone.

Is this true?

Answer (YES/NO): NO